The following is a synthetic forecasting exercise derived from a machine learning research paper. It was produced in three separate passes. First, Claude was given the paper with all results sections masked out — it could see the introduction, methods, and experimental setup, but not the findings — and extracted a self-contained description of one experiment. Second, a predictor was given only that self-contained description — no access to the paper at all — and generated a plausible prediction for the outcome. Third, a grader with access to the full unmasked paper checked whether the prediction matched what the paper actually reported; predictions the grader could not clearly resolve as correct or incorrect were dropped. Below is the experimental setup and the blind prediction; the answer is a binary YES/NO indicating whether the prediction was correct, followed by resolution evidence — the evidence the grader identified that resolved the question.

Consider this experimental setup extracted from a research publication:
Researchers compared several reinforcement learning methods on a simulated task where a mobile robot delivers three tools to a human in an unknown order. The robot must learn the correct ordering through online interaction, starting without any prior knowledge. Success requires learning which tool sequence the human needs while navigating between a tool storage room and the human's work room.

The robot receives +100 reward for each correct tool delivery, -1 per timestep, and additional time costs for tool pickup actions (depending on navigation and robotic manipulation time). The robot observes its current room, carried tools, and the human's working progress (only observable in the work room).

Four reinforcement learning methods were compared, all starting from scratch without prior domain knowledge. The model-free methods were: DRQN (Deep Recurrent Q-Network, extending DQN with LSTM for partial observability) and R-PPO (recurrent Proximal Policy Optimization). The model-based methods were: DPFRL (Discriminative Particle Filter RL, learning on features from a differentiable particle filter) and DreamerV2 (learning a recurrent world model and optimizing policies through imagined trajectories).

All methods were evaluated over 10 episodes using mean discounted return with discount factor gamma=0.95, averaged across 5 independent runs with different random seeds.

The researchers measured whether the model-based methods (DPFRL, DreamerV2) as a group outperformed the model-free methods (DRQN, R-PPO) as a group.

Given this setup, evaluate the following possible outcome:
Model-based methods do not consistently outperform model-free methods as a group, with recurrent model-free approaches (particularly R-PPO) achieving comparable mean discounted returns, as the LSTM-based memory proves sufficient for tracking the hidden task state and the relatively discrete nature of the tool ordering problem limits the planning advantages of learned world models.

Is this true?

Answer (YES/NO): NO